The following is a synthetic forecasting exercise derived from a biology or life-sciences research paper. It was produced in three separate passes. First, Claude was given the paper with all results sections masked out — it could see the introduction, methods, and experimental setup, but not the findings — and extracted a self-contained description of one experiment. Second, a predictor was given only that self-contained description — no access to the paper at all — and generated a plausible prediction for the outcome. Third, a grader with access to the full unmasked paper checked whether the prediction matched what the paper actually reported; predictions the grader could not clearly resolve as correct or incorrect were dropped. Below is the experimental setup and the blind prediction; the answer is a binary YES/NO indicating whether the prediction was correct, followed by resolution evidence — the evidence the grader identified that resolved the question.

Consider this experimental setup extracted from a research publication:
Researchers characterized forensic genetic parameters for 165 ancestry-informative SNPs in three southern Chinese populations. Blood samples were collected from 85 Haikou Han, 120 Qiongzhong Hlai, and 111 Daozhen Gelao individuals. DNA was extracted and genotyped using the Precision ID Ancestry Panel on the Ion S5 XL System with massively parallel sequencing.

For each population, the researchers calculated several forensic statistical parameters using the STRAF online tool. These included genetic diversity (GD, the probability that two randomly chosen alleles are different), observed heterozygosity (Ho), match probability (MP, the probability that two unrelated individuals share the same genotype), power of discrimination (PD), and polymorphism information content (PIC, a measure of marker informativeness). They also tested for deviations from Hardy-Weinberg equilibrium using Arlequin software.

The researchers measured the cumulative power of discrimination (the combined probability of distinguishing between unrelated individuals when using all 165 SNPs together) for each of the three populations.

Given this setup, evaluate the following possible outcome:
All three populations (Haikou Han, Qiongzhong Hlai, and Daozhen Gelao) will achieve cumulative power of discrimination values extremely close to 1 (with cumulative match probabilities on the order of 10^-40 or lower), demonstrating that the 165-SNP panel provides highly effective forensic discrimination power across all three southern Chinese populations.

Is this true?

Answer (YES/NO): YES